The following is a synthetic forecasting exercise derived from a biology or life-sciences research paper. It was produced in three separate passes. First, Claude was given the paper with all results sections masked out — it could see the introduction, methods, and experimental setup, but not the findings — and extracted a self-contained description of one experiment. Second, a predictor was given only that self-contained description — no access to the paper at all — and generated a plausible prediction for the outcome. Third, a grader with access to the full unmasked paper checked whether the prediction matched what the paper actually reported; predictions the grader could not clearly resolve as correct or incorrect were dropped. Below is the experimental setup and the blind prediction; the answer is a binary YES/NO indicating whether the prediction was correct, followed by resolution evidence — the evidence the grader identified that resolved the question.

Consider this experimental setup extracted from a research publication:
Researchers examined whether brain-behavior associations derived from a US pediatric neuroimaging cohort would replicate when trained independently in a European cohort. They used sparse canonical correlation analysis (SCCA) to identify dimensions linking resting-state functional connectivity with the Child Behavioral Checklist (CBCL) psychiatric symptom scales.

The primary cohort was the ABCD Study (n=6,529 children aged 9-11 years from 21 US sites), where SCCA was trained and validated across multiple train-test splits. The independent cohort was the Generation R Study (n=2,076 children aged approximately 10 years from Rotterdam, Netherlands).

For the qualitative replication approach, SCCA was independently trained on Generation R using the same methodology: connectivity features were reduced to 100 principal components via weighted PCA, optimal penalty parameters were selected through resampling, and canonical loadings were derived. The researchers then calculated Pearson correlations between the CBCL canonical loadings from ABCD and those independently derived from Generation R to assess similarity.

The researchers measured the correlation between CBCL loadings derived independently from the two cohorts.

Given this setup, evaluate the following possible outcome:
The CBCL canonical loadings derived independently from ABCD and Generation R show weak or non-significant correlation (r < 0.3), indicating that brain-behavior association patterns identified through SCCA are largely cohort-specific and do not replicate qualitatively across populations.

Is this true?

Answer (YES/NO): NO